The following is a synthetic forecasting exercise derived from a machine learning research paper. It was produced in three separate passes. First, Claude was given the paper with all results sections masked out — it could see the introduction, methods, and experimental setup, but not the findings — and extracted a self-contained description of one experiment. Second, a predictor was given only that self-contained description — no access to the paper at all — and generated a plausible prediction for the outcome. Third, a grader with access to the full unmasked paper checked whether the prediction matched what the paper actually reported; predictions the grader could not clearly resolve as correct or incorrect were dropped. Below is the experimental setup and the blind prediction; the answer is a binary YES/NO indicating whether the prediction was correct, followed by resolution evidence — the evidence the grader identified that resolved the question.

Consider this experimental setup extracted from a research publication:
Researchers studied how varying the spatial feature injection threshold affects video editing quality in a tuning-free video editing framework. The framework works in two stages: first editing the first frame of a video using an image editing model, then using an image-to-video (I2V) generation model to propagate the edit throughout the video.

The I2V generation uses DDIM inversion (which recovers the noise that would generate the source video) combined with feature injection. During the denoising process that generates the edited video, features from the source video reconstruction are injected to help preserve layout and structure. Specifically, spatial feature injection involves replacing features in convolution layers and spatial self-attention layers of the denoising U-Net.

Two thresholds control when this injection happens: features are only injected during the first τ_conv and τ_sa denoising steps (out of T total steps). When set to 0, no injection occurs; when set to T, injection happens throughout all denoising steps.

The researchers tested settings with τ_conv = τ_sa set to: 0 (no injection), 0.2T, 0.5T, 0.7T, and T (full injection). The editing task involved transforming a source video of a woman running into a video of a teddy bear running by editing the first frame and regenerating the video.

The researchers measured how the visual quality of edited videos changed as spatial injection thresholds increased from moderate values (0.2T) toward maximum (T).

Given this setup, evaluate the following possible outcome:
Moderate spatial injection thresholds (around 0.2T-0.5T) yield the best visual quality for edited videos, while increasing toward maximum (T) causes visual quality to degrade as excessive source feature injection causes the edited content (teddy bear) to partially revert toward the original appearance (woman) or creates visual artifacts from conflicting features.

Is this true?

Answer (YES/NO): NO